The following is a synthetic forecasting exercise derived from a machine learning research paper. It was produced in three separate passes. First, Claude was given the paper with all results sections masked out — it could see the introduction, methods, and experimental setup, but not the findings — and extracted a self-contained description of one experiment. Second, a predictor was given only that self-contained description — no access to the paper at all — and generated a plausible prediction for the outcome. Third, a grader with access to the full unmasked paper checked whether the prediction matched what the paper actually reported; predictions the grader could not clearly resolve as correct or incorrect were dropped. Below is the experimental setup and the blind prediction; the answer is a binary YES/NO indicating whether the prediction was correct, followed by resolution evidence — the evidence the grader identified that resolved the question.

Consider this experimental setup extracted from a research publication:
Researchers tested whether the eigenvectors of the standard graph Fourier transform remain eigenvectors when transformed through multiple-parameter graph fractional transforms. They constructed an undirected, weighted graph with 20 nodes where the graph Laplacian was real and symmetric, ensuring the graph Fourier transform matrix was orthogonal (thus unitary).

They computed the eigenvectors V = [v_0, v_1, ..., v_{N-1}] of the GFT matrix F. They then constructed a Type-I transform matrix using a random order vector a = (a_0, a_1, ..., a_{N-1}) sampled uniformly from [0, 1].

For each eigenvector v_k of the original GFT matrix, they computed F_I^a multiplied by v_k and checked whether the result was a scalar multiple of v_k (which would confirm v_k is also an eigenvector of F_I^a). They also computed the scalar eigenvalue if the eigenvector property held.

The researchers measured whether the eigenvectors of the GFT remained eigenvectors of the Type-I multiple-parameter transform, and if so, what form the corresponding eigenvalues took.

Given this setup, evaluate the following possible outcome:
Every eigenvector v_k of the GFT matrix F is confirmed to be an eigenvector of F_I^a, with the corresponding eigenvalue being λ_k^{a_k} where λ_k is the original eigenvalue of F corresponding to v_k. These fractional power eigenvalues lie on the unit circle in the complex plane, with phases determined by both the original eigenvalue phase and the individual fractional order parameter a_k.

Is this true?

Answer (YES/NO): YES